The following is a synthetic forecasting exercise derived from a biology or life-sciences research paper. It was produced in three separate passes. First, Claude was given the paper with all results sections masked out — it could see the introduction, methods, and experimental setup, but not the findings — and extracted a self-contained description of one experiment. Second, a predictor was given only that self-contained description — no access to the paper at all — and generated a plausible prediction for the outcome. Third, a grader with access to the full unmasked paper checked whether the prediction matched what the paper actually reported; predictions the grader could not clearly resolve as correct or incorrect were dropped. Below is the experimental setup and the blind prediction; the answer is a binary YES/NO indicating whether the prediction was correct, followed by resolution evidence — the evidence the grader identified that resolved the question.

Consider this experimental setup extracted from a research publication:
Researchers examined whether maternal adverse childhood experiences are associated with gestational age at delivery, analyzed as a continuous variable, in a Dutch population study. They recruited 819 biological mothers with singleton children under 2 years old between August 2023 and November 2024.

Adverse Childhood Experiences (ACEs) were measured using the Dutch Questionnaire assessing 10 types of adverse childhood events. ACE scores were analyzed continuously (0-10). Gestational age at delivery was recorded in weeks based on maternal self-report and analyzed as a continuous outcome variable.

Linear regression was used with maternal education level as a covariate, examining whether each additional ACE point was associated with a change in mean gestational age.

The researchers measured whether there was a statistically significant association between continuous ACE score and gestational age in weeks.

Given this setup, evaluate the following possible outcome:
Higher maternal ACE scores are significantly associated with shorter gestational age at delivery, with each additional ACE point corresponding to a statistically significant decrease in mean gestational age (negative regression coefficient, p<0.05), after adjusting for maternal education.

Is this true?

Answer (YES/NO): NO